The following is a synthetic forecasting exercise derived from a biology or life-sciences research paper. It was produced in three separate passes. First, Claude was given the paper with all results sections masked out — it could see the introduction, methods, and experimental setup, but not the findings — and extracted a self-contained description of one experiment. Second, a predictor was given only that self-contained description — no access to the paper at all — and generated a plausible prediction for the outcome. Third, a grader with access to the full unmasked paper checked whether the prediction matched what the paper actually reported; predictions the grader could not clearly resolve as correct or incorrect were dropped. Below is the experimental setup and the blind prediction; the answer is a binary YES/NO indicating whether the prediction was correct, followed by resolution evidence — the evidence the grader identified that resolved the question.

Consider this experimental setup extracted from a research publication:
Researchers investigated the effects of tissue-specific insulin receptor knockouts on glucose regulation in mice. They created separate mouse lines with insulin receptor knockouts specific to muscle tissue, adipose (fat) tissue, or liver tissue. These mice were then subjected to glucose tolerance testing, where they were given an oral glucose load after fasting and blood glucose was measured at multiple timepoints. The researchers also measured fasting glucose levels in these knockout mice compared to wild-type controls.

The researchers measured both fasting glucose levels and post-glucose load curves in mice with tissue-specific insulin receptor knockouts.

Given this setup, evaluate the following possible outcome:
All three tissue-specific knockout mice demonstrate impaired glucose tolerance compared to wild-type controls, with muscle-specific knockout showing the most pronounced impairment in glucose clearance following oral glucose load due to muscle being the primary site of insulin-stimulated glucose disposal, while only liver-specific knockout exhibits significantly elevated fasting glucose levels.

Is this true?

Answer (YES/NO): NO